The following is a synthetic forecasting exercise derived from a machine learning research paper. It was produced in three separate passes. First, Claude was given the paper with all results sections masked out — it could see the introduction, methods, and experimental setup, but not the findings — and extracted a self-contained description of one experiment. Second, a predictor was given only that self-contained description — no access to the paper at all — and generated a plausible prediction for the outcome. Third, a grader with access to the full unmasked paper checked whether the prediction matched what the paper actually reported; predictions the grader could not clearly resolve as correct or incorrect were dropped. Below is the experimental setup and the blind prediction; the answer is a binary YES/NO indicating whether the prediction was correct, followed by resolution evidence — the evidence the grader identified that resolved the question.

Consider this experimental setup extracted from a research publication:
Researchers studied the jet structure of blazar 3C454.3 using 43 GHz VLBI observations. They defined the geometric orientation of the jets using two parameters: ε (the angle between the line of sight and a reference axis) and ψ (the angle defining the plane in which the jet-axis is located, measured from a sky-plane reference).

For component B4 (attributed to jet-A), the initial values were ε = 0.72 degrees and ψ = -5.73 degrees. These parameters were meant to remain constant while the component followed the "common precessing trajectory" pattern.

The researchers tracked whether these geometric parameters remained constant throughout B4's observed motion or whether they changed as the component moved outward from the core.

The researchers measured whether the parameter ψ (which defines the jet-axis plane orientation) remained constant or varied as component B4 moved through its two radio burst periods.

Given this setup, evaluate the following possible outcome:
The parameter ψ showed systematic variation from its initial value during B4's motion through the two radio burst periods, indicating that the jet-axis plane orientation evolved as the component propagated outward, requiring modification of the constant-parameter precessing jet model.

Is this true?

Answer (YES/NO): YES